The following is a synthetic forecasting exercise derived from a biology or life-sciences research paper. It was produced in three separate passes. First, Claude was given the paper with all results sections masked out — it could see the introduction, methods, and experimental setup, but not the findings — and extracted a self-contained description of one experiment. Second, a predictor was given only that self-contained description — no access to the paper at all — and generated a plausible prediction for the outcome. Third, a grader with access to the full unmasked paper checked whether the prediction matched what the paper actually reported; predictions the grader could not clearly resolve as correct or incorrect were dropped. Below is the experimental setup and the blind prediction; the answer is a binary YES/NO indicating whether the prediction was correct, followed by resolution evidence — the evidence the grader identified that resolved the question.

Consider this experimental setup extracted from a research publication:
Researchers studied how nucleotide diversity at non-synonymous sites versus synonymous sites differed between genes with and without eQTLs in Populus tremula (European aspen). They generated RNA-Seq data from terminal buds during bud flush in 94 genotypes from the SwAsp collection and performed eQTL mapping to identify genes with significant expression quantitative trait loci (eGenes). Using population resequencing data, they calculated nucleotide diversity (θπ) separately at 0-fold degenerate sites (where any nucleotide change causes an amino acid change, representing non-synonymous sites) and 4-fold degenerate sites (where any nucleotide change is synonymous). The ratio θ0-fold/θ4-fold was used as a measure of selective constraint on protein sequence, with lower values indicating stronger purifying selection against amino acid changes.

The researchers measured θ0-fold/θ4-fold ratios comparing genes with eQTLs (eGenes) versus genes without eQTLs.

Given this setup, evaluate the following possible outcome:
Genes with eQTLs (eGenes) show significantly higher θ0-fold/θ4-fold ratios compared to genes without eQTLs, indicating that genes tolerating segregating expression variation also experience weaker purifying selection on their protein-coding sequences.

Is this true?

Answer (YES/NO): YES